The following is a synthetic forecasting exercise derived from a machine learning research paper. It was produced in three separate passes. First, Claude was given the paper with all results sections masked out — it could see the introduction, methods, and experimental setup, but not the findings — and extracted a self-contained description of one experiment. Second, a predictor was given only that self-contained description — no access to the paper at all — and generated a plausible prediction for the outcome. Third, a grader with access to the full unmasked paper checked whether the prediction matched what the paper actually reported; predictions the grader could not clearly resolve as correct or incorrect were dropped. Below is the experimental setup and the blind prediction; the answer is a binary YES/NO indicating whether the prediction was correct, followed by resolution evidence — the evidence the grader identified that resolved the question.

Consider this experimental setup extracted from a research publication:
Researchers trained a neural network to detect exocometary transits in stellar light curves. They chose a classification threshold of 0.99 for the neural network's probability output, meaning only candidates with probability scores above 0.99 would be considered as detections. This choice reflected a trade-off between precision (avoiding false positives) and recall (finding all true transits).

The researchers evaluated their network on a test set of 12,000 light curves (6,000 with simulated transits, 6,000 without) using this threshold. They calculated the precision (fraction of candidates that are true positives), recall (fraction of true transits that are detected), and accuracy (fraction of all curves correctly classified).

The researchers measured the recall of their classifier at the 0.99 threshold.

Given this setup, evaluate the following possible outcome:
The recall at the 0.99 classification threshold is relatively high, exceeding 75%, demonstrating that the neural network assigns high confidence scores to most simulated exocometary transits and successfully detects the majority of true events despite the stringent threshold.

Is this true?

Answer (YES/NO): YES